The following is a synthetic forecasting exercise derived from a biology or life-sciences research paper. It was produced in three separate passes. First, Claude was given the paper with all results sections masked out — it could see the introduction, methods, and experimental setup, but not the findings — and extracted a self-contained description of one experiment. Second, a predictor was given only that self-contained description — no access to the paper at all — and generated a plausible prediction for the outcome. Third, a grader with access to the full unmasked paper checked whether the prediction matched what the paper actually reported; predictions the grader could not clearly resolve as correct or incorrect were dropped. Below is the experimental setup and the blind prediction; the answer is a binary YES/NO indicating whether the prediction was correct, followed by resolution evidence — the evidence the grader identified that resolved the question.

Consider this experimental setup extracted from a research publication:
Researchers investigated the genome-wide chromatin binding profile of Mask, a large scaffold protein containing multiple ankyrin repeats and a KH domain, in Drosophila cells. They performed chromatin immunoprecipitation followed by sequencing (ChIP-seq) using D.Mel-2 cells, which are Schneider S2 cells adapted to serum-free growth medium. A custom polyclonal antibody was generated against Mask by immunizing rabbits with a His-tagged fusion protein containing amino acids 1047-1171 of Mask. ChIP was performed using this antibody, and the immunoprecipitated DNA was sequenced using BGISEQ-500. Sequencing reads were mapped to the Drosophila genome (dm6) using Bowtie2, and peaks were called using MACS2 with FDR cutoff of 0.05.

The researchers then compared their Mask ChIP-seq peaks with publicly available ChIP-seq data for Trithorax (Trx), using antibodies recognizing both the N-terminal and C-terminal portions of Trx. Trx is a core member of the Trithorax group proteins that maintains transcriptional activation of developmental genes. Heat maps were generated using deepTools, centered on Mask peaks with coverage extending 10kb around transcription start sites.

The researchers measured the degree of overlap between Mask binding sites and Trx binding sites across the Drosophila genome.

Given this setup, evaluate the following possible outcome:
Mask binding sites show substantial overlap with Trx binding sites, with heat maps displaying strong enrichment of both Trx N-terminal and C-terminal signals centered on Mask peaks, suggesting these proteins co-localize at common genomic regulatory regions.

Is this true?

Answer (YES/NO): YES